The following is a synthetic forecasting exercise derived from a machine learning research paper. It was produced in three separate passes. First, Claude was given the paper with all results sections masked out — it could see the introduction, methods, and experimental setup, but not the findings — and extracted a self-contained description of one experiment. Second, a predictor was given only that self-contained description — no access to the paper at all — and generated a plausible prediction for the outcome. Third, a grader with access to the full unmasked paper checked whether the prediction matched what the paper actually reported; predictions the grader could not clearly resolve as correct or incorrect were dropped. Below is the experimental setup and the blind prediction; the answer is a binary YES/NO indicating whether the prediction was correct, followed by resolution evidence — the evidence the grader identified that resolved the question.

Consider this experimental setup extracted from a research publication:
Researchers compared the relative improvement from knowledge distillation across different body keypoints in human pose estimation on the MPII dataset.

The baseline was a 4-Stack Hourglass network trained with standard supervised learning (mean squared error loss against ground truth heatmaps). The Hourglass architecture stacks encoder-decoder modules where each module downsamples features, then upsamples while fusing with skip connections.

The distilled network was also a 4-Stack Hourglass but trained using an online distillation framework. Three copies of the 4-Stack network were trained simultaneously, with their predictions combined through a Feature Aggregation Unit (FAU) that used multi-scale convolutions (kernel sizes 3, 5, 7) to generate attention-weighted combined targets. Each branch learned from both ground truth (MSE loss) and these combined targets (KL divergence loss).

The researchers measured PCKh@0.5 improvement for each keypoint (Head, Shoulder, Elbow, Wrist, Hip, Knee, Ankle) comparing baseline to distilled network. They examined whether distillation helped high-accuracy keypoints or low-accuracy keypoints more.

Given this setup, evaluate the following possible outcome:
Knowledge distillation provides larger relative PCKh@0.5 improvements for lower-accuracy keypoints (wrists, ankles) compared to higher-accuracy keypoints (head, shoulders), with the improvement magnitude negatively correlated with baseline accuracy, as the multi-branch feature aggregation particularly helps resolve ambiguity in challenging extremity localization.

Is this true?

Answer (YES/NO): YES